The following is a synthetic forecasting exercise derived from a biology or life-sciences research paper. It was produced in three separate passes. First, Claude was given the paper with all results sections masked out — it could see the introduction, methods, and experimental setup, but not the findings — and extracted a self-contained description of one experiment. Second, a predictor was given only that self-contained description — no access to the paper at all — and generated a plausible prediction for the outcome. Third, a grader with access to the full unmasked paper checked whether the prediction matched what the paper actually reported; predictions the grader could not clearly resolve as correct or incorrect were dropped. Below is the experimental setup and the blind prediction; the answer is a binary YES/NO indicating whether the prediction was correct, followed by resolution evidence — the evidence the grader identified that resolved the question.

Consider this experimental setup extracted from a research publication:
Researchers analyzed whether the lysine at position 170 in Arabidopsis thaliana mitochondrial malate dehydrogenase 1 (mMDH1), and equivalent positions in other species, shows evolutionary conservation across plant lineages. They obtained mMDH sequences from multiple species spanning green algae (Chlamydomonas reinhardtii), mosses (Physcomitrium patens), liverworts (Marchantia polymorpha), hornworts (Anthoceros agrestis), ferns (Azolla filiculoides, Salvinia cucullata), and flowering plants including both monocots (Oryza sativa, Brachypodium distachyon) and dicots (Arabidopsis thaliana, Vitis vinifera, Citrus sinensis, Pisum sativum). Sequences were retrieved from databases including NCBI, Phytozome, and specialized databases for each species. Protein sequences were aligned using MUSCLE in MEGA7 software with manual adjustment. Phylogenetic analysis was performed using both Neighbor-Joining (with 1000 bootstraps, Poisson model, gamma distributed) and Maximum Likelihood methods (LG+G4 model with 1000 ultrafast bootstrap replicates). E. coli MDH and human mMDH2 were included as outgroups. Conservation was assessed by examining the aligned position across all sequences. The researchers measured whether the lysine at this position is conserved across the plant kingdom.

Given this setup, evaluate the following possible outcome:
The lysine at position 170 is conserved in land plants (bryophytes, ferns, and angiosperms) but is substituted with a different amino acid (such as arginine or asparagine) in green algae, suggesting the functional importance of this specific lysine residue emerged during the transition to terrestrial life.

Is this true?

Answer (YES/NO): NO